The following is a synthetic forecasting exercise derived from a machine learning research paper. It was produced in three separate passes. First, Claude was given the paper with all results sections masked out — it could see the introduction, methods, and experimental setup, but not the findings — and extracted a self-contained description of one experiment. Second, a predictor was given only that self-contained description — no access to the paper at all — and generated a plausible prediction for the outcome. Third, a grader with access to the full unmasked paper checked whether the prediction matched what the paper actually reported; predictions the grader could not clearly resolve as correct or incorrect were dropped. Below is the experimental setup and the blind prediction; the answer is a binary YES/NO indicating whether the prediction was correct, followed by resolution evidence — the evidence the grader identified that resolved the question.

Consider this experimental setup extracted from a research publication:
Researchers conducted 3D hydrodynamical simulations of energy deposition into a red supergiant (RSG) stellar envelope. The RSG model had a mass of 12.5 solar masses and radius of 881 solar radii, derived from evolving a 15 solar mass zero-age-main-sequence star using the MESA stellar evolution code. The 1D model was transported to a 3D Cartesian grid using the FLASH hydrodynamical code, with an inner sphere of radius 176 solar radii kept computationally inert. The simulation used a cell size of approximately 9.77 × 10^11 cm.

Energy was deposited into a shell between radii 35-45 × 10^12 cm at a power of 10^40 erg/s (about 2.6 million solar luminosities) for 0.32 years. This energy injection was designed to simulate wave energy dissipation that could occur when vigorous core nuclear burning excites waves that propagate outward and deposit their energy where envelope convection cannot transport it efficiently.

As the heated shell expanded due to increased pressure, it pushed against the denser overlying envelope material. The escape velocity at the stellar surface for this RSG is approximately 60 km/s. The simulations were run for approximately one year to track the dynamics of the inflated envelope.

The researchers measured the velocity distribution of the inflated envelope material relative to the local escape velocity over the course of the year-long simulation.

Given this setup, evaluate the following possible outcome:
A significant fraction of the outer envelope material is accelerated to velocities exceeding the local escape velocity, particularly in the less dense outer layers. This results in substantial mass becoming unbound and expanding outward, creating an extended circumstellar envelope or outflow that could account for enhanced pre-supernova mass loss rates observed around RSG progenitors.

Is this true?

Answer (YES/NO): NO